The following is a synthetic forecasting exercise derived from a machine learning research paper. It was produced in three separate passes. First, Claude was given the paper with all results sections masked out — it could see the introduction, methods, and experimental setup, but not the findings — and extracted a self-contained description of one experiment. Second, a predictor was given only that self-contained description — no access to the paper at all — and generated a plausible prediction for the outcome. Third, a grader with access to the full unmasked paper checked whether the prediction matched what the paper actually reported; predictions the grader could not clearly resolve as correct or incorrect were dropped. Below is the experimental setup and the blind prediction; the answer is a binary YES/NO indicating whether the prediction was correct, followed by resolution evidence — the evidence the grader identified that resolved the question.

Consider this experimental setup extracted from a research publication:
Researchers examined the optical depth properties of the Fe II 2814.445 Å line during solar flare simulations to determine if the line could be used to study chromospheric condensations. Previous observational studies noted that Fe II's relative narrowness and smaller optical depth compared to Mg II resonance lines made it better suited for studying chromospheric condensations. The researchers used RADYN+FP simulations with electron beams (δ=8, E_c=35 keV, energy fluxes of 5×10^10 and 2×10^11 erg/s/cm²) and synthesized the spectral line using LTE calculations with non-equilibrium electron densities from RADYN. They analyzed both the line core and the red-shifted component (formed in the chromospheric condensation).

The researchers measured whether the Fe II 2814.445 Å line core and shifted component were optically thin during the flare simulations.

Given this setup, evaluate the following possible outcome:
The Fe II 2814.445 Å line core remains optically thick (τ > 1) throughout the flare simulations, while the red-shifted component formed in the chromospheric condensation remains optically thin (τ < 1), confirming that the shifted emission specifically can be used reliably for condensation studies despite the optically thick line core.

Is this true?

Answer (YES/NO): NO